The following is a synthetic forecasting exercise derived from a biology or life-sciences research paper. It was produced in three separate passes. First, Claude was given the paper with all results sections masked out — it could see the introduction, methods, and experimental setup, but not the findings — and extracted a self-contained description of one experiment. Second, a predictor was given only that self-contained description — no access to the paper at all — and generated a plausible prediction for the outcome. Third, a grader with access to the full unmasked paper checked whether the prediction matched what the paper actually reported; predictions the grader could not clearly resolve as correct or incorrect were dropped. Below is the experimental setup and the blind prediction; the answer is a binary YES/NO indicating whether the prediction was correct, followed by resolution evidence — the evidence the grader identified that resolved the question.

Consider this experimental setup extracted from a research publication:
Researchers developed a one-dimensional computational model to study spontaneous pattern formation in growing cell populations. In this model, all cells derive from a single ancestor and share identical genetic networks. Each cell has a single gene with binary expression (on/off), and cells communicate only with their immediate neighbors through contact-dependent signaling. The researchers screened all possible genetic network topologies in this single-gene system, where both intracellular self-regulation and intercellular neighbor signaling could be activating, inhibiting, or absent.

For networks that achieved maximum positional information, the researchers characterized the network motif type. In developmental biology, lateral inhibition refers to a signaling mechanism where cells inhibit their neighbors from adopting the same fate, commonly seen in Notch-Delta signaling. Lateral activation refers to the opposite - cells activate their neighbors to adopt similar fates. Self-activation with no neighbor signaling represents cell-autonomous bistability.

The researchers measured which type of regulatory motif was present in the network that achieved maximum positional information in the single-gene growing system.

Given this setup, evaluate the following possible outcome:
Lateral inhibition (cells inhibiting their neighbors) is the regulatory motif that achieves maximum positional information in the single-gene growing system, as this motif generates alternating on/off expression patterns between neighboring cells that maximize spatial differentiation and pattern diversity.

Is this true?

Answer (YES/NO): NO